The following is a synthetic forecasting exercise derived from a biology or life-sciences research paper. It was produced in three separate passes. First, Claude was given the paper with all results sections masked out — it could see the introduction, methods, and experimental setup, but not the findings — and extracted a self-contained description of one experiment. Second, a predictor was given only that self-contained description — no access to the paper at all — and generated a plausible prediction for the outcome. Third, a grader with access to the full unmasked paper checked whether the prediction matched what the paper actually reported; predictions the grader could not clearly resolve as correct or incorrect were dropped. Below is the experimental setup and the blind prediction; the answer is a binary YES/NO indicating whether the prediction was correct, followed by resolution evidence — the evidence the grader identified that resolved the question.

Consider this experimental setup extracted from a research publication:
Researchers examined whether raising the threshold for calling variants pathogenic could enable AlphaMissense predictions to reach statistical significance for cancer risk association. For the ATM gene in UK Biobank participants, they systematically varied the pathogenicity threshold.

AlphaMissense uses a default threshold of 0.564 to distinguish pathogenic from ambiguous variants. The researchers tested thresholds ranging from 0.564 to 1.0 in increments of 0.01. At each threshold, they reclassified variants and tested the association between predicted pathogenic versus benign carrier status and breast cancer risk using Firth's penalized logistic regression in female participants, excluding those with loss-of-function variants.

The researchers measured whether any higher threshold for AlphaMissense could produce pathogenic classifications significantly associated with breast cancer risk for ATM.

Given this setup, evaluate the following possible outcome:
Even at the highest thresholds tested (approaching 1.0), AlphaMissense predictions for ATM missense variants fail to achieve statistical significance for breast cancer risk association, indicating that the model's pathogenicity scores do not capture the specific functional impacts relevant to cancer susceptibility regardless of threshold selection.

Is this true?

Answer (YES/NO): NO